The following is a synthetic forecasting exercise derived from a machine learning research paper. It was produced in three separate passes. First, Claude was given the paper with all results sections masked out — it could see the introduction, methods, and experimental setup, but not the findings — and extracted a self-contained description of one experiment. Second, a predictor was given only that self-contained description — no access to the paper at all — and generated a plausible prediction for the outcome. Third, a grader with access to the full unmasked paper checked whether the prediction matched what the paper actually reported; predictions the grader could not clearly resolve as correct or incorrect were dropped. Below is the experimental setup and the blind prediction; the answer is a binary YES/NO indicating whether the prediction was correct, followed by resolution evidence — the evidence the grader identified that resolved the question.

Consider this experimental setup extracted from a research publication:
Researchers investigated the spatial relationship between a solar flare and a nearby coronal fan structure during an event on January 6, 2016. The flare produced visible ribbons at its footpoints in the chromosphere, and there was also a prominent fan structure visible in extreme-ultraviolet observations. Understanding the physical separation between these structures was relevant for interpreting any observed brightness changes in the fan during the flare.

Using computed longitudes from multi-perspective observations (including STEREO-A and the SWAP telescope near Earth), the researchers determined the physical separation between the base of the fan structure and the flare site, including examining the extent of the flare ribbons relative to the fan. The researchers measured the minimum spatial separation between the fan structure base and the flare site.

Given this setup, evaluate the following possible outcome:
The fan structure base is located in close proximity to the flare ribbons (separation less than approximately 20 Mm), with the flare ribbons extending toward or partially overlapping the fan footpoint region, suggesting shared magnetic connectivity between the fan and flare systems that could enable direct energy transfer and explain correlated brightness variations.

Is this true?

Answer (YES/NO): NO